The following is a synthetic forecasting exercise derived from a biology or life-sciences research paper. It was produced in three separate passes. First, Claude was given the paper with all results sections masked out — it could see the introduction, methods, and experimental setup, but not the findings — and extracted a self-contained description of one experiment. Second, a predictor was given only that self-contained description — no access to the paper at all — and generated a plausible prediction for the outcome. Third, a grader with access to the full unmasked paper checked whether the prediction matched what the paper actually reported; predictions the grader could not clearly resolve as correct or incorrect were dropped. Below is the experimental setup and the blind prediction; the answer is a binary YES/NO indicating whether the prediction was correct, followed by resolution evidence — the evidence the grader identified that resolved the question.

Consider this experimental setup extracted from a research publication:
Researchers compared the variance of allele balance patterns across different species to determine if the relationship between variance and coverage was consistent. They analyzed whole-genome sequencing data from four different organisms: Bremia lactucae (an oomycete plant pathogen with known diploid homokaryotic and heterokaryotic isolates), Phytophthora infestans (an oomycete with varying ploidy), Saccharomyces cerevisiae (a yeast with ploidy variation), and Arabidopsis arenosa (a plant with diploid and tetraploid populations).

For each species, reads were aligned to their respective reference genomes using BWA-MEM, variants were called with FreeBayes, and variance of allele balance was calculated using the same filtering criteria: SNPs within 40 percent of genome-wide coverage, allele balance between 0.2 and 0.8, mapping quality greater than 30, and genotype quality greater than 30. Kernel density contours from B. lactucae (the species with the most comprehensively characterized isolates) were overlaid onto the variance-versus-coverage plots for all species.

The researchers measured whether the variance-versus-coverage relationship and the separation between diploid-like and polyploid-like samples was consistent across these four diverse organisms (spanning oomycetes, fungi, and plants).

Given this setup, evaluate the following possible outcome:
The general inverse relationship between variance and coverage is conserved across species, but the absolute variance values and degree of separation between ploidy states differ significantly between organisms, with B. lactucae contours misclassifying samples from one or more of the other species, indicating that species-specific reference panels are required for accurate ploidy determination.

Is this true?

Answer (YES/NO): NO